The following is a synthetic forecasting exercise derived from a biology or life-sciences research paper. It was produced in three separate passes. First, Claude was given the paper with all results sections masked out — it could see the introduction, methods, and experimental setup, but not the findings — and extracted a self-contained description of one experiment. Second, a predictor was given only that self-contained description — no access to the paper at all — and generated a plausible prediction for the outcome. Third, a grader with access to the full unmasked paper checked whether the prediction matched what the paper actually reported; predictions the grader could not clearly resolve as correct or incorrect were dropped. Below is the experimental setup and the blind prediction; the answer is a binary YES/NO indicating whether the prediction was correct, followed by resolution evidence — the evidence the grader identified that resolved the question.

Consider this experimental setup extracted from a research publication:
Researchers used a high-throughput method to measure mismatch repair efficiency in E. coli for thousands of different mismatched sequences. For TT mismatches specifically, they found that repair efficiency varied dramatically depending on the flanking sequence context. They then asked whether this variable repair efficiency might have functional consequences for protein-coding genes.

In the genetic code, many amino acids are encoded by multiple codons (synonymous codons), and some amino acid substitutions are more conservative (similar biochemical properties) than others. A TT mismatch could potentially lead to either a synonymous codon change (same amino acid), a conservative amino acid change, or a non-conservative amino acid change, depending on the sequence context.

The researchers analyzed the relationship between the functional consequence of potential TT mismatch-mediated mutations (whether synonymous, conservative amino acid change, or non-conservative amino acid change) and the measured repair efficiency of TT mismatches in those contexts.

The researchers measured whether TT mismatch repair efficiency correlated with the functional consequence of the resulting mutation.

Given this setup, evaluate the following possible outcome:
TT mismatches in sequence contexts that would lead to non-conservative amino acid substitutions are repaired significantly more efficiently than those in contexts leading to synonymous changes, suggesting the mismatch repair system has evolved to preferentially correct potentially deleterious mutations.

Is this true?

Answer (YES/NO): YES